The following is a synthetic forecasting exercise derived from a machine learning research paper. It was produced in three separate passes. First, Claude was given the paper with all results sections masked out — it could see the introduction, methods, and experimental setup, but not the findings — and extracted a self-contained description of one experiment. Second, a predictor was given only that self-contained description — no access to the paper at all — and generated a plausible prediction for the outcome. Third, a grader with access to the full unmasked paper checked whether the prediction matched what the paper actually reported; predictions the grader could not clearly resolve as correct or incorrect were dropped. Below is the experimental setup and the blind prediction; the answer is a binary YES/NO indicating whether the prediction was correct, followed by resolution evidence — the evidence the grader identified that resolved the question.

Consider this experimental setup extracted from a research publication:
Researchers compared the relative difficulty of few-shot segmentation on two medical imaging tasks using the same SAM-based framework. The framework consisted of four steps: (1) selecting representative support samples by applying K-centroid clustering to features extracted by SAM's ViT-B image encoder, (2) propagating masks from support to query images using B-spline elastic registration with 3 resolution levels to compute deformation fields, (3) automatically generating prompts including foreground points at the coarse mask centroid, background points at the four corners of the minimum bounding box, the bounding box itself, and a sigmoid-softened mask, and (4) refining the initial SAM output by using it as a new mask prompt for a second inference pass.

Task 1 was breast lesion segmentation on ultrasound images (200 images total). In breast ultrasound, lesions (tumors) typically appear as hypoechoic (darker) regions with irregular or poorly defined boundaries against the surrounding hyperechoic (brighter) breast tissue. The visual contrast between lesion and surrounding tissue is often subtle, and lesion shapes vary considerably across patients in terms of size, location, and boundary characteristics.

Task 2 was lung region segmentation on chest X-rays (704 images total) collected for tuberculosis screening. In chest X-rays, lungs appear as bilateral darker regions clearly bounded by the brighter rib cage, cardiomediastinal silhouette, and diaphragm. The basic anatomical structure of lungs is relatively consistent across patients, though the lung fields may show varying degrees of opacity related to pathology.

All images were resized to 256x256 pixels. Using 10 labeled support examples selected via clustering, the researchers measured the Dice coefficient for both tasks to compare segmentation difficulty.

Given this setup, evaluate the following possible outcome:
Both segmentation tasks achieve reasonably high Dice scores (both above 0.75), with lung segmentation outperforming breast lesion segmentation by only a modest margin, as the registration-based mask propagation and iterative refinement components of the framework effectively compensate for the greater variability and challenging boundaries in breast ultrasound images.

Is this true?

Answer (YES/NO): NO